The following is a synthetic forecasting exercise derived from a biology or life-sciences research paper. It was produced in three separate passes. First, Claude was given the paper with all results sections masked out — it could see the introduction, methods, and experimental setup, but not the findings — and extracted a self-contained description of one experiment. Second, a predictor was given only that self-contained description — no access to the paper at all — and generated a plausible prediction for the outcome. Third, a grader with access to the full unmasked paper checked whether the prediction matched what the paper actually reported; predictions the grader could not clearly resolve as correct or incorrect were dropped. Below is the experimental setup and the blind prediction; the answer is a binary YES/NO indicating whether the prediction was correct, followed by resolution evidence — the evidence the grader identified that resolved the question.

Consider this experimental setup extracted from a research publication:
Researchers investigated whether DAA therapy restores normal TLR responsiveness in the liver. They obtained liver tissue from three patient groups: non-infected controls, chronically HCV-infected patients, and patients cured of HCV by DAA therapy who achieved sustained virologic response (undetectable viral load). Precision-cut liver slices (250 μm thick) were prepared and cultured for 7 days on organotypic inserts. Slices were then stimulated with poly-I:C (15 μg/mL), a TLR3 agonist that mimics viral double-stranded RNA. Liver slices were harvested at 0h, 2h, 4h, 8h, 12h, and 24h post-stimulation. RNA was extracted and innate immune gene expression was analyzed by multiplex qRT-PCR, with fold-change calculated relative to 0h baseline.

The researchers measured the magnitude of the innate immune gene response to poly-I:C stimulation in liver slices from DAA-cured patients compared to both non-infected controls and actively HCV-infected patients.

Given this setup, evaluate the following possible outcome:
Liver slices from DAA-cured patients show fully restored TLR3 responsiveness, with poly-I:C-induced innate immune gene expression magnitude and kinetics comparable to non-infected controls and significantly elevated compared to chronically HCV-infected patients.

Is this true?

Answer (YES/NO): NO